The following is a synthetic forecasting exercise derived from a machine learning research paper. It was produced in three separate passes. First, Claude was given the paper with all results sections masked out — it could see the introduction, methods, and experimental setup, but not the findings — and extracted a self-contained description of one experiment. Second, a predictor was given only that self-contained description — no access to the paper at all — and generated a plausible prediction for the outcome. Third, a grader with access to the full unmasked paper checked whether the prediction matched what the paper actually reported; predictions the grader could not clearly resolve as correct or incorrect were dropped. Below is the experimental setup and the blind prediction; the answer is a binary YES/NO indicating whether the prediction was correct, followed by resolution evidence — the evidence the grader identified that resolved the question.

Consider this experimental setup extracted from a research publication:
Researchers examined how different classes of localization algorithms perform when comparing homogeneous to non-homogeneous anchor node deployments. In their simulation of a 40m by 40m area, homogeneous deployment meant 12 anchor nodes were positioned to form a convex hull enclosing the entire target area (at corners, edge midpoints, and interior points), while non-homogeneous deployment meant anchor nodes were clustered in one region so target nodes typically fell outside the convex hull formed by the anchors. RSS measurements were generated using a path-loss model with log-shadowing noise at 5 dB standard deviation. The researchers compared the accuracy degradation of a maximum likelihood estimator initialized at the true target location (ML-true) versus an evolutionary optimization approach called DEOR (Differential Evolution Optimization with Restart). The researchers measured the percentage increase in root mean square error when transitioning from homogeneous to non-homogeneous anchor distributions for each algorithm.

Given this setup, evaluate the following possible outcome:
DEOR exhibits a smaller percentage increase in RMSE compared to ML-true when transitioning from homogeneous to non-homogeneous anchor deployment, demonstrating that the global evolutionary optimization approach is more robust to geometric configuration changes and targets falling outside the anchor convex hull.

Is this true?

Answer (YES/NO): YES